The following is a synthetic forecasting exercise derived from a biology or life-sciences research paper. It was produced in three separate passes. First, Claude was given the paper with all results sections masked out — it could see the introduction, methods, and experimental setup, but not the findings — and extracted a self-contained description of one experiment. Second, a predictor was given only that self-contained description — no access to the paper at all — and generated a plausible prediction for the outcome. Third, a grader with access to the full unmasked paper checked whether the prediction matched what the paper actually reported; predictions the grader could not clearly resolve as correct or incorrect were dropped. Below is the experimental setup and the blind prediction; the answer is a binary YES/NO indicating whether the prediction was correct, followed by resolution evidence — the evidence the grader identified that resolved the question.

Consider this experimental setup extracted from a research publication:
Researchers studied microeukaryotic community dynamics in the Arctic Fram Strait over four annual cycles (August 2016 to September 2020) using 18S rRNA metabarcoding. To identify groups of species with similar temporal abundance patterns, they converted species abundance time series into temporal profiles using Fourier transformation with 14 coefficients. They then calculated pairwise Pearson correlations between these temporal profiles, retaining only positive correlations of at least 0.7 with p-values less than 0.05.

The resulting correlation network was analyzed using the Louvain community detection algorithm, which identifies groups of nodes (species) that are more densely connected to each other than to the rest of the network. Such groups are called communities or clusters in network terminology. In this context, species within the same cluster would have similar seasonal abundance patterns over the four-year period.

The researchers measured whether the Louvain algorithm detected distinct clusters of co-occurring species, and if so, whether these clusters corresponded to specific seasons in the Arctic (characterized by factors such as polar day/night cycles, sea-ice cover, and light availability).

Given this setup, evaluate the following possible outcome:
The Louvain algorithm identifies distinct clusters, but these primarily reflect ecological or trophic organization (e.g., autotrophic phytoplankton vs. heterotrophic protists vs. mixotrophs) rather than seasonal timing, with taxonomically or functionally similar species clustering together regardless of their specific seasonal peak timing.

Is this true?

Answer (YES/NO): NO